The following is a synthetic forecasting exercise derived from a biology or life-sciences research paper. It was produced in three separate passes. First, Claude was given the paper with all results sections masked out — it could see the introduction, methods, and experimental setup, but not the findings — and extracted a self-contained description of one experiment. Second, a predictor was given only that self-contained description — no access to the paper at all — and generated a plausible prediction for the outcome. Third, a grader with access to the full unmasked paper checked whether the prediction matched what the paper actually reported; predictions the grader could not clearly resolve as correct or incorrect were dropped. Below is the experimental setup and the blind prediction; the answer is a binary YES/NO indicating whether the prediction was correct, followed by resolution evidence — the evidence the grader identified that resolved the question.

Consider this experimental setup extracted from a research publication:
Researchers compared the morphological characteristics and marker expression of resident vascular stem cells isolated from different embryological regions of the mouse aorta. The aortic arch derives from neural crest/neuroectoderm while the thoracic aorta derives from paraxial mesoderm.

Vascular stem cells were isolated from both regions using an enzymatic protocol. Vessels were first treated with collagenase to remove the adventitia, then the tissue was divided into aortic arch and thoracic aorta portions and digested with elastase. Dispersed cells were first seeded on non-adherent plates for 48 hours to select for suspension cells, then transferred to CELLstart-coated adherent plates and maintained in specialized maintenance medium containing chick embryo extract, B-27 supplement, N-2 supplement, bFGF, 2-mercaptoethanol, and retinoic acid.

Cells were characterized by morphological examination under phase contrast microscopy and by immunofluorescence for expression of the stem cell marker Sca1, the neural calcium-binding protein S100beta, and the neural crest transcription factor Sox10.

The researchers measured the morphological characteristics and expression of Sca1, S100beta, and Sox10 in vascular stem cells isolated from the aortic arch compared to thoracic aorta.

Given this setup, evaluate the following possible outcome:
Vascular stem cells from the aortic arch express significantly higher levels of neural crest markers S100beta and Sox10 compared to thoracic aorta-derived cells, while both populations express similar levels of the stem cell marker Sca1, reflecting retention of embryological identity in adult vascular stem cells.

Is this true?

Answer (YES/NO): NO